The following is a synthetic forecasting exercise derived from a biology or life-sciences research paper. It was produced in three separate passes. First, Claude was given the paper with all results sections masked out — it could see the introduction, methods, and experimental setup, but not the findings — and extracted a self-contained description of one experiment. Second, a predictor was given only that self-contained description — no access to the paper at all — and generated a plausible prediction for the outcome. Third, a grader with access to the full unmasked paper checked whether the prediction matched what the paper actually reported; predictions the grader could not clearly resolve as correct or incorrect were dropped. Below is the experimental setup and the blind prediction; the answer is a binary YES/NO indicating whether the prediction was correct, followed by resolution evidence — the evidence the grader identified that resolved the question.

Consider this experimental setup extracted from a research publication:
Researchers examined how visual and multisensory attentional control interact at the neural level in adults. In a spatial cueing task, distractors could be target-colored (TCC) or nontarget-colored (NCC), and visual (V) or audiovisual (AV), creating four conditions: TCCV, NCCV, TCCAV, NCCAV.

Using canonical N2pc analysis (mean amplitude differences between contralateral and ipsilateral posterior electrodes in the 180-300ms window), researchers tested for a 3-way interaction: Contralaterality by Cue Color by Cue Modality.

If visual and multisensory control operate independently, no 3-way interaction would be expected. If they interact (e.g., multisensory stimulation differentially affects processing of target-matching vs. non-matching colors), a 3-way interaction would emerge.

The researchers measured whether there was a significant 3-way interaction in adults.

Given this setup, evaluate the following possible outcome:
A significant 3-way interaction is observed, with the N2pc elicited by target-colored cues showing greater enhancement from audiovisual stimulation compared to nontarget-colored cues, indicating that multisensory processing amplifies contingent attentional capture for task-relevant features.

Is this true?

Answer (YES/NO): YES